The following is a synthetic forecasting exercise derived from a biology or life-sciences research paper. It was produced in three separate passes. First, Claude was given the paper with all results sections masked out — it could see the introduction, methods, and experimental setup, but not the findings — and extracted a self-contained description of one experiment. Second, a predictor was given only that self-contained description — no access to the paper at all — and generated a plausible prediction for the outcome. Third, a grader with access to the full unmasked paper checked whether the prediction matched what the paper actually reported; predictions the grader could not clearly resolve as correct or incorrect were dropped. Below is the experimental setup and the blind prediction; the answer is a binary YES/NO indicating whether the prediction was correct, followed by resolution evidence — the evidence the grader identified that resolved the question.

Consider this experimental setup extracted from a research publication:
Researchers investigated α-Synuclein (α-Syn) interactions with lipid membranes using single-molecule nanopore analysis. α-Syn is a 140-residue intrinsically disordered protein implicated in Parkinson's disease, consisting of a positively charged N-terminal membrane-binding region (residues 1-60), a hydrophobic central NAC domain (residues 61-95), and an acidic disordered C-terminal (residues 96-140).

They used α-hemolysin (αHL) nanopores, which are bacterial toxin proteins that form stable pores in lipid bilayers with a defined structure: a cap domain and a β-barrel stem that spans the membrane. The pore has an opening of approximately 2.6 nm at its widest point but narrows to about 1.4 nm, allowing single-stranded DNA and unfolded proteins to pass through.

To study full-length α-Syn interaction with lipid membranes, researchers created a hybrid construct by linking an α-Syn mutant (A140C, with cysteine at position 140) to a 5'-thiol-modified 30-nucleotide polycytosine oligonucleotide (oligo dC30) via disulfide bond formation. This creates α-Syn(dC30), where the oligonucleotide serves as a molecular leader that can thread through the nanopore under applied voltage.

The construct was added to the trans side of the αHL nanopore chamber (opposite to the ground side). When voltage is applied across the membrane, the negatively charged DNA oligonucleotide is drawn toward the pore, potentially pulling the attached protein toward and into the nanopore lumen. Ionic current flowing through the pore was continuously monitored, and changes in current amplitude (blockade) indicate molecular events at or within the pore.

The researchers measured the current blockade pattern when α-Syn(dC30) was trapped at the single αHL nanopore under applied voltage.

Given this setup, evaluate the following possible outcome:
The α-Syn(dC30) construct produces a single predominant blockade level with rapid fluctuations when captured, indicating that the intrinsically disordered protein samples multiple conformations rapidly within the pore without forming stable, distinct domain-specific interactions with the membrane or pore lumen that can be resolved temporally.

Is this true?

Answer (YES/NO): NO